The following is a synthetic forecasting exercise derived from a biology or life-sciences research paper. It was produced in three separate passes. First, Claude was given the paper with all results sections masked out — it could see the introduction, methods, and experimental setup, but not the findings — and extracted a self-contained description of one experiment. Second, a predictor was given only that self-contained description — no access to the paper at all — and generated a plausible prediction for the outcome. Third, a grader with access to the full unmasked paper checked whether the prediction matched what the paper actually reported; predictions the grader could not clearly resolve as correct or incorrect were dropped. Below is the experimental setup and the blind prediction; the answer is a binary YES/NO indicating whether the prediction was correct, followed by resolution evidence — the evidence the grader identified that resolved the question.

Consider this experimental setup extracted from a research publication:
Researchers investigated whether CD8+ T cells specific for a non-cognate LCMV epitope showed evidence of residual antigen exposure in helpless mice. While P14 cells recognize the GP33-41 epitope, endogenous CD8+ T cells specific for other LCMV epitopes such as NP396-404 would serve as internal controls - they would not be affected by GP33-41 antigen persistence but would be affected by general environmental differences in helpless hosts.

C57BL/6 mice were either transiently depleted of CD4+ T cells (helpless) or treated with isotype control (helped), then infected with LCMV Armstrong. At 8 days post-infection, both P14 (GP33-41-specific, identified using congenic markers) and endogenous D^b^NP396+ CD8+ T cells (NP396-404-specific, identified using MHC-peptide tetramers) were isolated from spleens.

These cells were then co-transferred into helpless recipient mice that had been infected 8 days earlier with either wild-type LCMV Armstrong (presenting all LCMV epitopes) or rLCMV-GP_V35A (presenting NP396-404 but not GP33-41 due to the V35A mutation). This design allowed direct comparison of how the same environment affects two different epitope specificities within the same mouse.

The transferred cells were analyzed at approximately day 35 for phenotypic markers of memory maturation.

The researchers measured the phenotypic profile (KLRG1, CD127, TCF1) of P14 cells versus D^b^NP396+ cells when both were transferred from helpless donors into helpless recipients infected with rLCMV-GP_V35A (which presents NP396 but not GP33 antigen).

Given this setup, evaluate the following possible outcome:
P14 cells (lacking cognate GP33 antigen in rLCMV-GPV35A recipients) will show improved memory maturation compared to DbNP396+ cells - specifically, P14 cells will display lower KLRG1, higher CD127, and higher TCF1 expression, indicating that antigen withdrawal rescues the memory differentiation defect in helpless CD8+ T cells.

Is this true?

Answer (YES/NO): YES